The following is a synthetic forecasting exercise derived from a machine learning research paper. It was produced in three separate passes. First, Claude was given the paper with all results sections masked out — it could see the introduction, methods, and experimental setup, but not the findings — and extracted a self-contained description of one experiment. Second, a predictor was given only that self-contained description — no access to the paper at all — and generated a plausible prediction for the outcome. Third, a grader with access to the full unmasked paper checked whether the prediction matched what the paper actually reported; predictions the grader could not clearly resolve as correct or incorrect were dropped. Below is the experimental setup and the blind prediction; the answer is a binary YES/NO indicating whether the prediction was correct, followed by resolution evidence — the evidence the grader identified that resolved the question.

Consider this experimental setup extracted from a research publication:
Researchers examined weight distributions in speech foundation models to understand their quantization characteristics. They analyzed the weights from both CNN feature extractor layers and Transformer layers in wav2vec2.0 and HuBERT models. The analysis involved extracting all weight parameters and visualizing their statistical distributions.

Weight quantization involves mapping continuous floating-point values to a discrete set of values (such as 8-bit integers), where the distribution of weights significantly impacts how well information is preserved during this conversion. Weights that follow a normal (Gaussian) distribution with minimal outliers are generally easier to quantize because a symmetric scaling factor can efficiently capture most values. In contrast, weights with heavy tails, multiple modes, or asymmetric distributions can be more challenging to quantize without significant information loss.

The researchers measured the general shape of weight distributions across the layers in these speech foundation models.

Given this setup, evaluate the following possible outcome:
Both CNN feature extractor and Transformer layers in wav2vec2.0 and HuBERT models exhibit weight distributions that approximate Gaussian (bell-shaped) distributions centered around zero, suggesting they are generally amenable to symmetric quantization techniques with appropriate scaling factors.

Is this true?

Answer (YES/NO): YES